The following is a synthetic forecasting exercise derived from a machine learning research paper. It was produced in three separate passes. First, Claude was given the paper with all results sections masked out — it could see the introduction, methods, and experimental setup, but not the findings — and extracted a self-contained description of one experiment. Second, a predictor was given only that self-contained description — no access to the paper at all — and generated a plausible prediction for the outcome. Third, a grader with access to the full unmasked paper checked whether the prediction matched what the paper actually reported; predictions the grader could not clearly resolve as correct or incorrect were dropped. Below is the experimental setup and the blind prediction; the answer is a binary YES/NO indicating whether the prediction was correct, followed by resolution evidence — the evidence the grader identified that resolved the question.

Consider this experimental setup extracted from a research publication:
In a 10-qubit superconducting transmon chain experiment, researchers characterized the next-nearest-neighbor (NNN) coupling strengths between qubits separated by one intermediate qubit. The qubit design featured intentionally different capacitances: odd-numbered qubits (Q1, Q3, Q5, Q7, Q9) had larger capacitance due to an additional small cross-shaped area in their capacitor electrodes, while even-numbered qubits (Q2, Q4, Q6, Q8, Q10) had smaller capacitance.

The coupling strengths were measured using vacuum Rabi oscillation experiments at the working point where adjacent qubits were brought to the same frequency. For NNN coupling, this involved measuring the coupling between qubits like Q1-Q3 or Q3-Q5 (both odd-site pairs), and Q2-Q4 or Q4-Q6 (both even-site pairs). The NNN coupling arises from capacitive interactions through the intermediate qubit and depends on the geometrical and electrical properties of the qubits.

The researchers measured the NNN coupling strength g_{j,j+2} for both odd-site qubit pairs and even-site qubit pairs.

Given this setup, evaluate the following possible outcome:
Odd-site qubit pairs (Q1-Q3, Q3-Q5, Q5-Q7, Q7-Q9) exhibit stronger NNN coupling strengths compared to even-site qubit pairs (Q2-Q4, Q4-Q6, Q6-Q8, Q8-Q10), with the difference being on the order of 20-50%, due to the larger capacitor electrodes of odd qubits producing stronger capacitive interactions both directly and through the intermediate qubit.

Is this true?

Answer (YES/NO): NO